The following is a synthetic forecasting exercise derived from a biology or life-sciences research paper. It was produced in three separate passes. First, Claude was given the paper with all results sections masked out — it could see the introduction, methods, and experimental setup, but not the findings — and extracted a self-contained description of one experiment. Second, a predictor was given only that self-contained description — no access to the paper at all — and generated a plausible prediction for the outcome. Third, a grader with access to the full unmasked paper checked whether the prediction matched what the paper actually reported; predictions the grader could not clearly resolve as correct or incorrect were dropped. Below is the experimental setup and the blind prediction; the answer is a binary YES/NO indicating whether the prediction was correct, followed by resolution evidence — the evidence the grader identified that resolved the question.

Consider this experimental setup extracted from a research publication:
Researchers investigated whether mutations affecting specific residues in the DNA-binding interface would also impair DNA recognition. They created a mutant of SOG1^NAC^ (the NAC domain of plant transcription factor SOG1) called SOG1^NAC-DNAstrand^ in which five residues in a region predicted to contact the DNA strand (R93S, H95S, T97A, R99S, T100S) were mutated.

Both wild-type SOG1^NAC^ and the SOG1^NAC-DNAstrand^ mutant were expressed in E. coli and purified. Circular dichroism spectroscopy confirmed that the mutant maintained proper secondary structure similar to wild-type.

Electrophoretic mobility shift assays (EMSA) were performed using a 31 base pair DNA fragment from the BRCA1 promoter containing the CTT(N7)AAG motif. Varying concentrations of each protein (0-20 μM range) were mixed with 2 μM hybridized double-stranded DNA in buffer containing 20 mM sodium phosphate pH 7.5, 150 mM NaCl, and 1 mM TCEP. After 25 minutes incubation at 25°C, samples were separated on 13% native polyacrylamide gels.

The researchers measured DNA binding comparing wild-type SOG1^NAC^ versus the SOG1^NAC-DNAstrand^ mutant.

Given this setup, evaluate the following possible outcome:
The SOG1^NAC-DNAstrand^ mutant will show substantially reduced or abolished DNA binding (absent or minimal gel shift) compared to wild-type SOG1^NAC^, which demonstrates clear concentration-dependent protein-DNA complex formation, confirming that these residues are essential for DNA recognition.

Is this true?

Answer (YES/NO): YES